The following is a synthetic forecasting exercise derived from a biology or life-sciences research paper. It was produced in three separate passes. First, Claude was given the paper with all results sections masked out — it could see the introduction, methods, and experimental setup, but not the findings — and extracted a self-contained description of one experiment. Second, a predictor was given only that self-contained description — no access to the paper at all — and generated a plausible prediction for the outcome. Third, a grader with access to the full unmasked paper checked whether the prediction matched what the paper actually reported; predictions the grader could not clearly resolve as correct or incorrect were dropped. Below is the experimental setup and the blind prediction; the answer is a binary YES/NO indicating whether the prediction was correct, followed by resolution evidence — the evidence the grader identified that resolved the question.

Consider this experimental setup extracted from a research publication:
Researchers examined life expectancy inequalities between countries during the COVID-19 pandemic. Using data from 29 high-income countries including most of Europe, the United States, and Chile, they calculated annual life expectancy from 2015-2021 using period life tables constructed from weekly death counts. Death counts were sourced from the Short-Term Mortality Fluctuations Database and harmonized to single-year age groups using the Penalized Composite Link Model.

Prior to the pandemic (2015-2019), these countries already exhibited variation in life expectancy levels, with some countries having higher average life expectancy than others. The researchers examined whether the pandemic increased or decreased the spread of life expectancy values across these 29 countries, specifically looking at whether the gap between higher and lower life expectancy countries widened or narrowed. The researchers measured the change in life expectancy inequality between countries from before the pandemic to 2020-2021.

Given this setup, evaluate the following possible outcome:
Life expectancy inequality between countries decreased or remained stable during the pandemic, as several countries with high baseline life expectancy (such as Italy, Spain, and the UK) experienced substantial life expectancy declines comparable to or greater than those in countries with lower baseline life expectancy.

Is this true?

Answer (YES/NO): NO